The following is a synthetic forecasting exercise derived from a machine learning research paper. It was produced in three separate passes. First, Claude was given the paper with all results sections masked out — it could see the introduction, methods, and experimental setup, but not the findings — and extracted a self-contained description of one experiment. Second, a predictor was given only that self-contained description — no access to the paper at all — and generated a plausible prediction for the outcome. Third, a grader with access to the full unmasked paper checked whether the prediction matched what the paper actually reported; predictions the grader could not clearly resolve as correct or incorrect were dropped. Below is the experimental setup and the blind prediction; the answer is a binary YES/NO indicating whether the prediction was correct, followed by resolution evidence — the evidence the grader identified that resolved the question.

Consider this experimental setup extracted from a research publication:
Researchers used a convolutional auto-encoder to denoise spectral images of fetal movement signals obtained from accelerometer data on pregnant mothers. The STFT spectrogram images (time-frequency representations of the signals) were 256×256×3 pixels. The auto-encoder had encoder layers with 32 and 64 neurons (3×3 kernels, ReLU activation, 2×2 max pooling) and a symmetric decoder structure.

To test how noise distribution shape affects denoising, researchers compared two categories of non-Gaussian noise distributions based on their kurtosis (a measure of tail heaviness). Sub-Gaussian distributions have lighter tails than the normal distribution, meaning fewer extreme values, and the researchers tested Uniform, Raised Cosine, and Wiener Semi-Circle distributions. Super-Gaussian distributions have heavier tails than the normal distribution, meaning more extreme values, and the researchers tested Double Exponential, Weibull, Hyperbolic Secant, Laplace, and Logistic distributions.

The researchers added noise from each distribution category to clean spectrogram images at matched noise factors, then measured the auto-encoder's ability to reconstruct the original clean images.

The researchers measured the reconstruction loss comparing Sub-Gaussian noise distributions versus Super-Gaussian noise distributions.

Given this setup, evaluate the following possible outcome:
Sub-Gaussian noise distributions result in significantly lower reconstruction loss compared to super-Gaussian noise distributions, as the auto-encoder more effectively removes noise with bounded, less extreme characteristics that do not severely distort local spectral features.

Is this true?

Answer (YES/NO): NO